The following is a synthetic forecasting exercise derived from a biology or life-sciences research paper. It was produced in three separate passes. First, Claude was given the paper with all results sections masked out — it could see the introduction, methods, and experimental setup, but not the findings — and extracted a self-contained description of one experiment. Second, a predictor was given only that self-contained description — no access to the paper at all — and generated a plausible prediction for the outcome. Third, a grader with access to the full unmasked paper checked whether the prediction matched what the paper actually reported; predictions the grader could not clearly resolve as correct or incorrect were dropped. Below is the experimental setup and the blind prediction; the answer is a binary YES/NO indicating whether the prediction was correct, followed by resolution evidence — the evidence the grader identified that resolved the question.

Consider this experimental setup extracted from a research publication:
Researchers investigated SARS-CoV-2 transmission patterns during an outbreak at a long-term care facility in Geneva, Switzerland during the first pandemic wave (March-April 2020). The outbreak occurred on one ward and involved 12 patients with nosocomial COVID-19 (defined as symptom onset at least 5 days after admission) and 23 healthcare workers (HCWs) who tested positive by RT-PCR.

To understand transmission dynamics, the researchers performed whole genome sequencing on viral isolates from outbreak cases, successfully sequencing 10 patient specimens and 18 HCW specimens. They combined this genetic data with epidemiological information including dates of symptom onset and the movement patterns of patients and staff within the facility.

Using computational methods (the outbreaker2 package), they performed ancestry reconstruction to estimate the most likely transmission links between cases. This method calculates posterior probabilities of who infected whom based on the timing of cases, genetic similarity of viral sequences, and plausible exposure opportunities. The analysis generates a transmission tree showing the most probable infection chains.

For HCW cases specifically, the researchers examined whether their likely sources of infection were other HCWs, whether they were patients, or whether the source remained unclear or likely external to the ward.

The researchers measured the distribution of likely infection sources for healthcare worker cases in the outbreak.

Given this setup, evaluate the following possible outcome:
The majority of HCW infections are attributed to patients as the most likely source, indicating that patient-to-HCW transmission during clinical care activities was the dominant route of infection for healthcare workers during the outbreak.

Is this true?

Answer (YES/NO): NO